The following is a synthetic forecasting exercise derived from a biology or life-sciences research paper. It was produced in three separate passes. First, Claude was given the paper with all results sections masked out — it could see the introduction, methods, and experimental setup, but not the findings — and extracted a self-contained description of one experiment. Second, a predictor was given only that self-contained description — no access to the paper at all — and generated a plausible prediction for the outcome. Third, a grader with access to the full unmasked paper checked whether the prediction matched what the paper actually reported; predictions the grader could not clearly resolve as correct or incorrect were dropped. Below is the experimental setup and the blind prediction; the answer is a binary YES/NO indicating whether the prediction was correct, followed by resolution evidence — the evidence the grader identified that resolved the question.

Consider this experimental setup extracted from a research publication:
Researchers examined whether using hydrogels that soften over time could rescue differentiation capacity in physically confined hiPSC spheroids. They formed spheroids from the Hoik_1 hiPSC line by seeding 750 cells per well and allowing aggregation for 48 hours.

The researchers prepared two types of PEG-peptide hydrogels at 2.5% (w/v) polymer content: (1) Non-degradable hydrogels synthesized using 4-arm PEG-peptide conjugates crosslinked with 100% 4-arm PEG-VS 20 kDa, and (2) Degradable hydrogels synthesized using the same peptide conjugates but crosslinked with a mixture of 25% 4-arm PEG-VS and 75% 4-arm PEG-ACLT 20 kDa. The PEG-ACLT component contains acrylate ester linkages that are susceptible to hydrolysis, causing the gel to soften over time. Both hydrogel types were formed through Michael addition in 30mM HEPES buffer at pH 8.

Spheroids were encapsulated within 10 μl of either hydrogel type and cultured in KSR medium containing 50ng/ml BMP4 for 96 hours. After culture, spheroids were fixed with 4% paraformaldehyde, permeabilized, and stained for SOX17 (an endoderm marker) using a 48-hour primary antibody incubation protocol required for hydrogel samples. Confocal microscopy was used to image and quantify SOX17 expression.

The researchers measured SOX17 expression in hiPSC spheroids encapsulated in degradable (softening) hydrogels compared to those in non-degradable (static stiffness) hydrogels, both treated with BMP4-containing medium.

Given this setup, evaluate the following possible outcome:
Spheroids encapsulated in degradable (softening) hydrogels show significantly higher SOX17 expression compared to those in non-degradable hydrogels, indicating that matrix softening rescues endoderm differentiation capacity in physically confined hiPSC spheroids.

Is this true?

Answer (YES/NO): YES